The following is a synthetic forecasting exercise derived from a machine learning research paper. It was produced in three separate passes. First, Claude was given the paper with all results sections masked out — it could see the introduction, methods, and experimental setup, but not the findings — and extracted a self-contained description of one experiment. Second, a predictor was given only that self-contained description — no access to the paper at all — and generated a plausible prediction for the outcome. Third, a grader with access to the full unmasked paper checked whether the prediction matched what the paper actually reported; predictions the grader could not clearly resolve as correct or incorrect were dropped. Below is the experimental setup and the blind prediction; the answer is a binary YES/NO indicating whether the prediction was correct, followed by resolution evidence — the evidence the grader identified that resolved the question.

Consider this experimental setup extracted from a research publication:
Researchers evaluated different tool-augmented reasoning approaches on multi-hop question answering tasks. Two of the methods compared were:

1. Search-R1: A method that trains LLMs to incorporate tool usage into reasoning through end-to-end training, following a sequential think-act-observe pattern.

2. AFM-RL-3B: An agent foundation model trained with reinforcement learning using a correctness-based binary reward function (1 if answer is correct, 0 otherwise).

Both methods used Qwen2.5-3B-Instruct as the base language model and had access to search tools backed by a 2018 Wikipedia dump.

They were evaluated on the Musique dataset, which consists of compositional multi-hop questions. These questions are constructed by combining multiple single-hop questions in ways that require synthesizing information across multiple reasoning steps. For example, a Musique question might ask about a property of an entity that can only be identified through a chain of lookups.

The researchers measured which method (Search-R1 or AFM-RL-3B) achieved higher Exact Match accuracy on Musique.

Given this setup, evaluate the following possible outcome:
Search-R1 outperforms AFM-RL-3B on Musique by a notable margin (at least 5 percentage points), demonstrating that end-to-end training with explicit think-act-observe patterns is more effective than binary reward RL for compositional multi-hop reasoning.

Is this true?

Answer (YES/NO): NO